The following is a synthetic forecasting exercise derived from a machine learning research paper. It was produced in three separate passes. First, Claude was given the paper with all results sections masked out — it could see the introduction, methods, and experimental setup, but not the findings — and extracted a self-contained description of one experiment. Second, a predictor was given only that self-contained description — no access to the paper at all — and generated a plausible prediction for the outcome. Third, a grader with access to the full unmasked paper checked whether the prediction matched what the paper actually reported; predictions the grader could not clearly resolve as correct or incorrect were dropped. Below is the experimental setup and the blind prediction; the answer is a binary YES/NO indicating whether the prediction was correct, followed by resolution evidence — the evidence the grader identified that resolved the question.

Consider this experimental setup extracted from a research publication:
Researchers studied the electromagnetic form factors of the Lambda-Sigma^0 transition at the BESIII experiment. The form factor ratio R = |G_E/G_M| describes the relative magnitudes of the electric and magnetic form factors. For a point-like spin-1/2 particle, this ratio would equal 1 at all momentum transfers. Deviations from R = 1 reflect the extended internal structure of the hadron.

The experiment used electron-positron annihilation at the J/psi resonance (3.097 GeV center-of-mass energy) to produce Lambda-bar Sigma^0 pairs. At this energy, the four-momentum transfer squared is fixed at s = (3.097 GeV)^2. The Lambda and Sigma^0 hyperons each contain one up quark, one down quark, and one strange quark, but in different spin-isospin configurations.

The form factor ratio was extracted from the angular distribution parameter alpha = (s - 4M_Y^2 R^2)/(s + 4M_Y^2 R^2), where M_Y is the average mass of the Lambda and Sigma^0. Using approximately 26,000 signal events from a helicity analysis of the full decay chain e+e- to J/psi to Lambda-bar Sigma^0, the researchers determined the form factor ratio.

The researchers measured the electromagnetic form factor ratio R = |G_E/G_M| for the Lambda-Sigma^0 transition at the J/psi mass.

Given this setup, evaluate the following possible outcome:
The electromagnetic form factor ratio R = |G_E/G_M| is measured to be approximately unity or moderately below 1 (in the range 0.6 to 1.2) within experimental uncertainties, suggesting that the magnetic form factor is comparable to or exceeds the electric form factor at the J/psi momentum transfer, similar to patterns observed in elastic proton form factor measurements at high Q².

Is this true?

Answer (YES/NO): YES